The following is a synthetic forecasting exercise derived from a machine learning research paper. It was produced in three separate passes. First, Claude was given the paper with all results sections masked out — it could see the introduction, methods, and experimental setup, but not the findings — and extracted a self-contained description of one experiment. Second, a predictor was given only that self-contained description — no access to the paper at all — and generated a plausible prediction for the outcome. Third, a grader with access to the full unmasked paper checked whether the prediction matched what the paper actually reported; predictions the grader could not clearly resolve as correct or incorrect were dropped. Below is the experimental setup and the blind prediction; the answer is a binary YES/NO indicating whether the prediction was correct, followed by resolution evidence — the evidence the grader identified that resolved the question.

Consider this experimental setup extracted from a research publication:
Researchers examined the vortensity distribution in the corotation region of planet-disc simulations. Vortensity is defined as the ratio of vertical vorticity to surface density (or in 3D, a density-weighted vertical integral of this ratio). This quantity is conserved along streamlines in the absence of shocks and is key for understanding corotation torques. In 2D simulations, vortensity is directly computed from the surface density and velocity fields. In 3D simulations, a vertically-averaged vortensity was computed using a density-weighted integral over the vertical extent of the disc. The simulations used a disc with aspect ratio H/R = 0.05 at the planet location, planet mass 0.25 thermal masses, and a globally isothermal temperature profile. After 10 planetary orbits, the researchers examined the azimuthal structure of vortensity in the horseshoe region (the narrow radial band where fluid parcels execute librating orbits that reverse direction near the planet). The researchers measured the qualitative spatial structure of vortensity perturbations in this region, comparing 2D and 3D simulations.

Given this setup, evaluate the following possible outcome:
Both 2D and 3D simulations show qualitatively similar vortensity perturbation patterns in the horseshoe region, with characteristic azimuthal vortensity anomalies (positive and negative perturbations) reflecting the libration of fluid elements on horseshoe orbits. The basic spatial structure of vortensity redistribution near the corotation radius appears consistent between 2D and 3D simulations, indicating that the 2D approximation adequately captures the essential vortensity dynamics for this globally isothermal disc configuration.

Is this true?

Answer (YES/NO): NO